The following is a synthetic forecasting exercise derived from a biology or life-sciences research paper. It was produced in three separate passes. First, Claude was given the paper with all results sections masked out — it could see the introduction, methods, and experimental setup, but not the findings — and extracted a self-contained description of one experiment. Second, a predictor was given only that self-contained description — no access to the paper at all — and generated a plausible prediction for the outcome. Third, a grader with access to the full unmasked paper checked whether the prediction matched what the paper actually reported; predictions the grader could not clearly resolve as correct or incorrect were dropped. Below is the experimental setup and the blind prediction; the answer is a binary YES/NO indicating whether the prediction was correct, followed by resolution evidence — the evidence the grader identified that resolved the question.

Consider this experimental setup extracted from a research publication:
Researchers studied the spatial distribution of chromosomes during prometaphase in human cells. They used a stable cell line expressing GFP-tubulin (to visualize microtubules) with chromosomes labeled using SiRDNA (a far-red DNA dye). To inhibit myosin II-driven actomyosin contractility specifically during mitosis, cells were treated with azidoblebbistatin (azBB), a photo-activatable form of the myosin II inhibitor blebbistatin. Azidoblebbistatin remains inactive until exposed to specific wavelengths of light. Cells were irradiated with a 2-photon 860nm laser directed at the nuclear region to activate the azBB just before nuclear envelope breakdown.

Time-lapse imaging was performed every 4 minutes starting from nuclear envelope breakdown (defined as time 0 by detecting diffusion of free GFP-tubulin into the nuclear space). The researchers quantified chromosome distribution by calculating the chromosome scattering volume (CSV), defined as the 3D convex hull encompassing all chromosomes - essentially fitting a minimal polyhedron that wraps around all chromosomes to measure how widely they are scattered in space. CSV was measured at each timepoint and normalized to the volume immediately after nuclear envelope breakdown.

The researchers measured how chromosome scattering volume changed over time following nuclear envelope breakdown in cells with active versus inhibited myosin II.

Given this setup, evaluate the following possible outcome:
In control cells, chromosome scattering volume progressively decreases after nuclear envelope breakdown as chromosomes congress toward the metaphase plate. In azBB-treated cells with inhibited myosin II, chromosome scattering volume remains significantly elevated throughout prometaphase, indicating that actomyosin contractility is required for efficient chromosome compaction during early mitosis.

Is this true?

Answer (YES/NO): YES